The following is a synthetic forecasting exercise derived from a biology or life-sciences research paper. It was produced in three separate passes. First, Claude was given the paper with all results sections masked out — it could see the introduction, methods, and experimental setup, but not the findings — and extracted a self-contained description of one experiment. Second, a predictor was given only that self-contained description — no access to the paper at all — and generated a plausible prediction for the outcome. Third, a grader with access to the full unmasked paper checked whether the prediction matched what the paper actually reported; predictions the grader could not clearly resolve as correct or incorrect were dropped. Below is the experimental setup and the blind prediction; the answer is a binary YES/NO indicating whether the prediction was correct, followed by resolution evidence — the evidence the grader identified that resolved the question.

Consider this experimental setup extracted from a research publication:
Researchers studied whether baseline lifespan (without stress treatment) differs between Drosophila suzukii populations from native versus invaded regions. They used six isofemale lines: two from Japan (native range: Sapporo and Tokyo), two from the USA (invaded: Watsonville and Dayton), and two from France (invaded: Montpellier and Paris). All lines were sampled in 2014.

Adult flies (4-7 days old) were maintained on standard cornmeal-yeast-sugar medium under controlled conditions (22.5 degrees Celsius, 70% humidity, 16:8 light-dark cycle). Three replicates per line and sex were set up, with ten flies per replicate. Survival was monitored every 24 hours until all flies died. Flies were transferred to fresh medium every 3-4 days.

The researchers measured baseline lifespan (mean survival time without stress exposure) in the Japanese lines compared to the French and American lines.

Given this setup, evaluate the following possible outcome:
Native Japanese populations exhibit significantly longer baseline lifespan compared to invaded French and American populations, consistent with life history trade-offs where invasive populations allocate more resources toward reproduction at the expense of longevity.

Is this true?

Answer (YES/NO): NO